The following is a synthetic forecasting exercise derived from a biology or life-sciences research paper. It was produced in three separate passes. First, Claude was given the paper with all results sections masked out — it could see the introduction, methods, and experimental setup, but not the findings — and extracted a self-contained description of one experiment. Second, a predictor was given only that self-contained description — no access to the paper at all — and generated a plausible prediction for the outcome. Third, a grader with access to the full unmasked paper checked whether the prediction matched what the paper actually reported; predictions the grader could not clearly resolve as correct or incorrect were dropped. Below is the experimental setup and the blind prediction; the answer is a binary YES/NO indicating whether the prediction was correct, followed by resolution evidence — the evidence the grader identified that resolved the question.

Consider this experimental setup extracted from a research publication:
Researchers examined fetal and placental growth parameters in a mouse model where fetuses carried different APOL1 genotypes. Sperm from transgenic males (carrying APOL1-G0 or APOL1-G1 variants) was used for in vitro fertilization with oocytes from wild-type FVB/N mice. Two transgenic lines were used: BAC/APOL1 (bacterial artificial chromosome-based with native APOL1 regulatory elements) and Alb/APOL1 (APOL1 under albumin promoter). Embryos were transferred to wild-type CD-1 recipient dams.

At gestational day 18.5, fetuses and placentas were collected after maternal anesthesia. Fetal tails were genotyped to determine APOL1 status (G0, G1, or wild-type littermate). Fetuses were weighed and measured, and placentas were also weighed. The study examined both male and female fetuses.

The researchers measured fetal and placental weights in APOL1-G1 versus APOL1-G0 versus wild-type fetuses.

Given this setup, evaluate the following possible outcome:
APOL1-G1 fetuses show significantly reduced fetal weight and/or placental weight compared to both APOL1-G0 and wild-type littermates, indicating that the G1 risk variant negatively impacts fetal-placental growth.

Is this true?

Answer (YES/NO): YES